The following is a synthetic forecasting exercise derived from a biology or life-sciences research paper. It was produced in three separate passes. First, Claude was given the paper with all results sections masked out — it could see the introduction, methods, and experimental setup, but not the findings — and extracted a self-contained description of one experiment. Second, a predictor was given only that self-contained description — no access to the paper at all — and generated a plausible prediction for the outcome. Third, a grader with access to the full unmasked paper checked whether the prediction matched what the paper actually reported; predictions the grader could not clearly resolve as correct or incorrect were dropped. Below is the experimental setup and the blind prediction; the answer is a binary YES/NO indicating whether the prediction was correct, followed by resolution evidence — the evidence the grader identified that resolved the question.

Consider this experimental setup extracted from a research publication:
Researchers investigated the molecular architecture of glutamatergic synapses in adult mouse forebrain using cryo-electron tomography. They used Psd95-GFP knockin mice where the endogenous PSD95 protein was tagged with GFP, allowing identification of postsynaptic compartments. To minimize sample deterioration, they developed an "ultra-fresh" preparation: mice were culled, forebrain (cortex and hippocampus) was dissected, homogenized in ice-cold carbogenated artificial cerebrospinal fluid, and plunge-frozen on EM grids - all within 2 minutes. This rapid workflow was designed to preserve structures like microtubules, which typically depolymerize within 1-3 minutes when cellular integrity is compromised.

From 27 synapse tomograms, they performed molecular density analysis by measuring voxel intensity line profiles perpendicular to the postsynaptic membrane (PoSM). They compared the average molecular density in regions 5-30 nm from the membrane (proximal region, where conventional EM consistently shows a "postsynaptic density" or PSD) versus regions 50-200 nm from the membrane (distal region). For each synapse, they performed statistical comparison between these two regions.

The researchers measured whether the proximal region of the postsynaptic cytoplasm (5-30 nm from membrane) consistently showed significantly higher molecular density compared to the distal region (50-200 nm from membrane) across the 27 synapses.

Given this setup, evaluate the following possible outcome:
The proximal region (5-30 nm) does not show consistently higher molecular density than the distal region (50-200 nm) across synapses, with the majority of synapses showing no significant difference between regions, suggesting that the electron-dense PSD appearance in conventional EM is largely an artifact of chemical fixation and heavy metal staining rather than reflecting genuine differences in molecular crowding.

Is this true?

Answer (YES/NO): NO